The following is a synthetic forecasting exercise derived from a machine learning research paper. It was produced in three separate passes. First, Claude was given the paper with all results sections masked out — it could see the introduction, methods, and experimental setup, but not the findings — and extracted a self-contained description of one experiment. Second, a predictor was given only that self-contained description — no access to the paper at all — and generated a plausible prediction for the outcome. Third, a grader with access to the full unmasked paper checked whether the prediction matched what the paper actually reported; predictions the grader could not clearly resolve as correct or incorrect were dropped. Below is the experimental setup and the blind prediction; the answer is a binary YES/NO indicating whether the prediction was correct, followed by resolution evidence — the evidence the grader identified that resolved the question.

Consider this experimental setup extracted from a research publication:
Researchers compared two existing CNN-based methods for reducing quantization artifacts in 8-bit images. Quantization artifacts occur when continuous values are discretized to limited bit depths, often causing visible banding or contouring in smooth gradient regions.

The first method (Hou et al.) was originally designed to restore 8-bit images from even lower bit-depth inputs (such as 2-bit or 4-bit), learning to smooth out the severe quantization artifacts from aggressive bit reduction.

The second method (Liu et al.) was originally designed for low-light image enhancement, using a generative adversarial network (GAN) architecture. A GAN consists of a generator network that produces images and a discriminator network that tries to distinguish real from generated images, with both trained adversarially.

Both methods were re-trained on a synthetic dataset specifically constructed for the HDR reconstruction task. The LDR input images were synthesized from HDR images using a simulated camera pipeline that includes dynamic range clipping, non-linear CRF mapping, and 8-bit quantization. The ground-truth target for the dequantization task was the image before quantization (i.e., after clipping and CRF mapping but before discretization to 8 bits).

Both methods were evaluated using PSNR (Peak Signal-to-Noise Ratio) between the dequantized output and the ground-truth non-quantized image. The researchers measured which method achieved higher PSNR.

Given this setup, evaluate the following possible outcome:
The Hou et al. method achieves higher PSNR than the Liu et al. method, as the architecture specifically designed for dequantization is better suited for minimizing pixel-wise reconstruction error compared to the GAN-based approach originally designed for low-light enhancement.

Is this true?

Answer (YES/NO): NO